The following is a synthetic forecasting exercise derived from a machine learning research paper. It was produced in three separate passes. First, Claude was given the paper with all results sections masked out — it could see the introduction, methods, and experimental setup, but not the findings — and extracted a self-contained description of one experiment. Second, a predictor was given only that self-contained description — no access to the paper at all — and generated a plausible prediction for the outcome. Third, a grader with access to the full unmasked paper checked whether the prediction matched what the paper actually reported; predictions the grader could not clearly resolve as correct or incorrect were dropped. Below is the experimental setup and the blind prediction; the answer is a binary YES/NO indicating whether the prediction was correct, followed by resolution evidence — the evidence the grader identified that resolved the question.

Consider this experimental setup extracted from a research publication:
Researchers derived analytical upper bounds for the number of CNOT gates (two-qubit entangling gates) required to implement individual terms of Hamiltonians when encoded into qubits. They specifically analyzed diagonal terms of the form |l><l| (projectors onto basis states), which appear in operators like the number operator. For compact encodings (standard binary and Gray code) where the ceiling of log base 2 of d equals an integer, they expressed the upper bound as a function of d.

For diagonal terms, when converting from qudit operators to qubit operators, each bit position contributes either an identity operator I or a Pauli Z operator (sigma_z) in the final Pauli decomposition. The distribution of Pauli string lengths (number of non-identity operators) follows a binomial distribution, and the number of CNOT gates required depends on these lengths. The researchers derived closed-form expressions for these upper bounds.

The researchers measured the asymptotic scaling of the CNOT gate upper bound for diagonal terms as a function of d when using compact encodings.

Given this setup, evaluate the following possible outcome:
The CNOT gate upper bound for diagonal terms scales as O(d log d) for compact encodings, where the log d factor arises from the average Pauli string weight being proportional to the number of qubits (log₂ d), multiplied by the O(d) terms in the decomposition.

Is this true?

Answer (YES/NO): YES